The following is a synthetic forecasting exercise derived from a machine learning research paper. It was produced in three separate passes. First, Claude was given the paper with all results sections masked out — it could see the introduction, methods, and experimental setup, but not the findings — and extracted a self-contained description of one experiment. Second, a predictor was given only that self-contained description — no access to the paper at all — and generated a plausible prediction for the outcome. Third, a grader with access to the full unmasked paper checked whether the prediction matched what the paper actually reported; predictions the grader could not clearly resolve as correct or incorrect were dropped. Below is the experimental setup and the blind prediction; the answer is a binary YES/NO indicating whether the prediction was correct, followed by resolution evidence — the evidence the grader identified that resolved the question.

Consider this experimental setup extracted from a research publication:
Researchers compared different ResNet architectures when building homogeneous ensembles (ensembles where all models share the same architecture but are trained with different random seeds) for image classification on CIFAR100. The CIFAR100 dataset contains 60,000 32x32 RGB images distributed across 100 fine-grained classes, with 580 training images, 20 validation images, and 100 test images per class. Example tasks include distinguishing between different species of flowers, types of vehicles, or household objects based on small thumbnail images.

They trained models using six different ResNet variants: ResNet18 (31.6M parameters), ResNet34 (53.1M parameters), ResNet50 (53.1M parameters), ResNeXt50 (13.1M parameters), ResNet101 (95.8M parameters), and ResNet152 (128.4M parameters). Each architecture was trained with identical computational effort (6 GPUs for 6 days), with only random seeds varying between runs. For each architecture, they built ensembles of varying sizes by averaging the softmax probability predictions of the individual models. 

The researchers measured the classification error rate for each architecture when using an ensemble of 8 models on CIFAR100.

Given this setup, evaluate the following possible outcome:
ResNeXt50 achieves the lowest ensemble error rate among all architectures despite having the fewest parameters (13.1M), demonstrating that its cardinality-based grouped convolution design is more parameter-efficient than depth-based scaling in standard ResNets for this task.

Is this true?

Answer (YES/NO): NO